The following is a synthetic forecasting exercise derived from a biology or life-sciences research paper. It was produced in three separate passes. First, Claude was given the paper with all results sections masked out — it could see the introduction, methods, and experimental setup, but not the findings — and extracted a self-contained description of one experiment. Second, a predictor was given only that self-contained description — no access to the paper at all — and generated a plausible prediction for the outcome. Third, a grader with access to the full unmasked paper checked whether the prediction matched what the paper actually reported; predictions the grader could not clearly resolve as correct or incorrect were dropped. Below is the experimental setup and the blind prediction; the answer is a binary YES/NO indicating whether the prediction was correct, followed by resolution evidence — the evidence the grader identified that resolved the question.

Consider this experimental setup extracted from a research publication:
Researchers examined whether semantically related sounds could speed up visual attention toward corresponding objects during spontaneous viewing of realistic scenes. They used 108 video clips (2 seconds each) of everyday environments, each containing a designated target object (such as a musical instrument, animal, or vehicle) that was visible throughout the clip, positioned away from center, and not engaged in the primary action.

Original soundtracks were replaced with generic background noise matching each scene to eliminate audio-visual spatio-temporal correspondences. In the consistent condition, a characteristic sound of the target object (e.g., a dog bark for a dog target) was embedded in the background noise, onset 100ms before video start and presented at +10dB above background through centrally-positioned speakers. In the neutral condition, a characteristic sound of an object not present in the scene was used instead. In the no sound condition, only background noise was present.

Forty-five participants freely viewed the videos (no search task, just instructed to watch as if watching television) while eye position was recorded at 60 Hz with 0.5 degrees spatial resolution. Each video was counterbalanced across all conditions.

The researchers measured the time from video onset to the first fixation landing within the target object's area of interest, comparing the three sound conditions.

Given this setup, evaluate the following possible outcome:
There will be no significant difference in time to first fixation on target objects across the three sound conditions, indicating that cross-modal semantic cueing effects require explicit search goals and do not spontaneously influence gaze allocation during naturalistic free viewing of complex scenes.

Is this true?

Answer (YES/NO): NO